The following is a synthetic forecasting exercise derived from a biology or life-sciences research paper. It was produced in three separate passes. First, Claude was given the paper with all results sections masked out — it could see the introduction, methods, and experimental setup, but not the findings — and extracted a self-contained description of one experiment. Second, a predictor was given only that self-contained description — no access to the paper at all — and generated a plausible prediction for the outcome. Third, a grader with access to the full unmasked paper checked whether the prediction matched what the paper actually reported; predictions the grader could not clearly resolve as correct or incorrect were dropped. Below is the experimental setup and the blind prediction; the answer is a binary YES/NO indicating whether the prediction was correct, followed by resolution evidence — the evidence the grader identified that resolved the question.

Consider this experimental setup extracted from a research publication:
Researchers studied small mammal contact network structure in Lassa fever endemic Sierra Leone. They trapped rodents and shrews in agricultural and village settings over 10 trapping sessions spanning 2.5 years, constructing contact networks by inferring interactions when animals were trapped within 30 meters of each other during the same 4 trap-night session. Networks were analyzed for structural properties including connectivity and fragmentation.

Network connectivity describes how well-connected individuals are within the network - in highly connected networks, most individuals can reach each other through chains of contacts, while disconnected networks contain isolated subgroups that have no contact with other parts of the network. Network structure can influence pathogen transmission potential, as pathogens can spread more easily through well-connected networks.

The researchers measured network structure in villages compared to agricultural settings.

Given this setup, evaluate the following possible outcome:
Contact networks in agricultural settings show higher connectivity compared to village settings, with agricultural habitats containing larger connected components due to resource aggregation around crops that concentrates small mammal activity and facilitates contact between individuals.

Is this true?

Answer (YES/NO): YES